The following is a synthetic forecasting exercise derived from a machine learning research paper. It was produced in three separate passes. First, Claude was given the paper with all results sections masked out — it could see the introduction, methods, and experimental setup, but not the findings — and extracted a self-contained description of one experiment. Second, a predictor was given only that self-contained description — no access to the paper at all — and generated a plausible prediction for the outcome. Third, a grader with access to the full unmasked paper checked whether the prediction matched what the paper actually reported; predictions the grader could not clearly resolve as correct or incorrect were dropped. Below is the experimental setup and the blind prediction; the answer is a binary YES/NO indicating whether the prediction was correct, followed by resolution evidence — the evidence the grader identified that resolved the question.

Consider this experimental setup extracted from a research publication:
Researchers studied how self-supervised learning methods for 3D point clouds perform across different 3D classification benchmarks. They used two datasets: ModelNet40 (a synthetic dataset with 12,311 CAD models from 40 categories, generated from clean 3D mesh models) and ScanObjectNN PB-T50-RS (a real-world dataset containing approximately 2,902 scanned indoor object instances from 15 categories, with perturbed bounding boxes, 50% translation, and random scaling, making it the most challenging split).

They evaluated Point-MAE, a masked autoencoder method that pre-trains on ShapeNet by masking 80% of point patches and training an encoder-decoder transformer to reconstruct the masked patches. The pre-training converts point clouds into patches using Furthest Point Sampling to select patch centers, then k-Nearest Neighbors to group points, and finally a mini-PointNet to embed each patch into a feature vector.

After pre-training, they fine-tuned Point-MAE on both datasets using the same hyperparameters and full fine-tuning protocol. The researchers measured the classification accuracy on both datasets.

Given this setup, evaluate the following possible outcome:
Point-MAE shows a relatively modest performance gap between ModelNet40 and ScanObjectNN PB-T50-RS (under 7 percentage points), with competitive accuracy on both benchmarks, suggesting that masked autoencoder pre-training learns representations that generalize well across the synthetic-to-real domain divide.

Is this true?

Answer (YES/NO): NO